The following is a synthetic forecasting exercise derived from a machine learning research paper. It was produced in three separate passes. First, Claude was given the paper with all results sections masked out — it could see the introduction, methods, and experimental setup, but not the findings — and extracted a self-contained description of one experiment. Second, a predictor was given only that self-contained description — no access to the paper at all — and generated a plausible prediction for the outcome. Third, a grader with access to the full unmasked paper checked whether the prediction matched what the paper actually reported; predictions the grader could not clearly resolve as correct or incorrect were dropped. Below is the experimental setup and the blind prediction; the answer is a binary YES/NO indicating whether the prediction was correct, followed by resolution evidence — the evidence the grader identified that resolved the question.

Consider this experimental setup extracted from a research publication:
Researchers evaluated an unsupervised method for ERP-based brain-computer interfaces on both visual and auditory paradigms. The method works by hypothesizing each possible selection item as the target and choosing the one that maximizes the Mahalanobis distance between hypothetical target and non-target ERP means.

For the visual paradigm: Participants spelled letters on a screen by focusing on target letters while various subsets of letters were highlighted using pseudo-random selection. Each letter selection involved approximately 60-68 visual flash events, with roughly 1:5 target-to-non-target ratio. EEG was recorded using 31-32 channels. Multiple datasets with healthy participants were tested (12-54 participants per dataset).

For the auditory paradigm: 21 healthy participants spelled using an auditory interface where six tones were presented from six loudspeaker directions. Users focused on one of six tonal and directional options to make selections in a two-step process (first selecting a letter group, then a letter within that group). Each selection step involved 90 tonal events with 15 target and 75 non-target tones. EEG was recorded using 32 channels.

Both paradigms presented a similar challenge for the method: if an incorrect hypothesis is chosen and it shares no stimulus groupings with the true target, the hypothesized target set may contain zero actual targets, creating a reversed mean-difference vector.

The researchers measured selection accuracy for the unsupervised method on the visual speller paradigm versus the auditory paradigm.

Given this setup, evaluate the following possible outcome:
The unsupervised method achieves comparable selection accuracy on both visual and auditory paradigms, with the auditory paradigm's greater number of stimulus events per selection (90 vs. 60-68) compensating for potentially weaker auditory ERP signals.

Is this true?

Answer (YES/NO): NO